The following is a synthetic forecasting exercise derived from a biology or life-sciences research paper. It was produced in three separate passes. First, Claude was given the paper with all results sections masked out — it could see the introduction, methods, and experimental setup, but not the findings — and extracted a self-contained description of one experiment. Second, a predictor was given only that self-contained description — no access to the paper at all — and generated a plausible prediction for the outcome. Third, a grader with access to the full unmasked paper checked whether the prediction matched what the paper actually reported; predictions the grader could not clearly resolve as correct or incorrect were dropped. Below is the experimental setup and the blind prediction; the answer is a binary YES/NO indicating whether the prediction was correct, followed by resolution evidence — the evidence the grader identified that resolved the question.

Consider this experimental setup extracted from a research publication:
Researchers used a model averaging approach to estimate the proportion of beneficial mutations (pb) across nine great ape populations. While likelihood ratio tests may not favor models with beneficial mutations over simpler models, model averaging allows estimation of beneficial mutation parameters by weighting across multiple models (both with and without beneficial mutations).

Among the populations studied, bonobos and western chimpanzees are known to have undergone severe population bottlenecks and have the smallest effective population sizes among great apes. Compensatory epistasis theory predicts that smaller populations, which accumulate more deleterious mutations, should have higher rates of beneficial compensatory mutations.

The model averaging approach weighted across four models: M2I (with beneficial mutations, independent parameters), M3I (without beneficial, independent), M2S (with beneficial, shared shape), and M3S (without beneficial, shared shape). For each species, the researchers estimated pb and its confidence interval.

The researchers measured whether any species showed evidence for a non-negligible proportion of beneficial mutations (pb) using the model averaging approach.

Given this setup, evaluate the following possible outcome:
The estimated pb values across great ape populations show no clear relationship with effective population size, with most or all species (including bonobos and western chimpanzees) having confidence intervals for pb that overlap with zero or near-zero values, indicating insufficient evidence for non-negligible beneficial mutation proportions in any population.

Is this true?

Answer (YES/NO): NO